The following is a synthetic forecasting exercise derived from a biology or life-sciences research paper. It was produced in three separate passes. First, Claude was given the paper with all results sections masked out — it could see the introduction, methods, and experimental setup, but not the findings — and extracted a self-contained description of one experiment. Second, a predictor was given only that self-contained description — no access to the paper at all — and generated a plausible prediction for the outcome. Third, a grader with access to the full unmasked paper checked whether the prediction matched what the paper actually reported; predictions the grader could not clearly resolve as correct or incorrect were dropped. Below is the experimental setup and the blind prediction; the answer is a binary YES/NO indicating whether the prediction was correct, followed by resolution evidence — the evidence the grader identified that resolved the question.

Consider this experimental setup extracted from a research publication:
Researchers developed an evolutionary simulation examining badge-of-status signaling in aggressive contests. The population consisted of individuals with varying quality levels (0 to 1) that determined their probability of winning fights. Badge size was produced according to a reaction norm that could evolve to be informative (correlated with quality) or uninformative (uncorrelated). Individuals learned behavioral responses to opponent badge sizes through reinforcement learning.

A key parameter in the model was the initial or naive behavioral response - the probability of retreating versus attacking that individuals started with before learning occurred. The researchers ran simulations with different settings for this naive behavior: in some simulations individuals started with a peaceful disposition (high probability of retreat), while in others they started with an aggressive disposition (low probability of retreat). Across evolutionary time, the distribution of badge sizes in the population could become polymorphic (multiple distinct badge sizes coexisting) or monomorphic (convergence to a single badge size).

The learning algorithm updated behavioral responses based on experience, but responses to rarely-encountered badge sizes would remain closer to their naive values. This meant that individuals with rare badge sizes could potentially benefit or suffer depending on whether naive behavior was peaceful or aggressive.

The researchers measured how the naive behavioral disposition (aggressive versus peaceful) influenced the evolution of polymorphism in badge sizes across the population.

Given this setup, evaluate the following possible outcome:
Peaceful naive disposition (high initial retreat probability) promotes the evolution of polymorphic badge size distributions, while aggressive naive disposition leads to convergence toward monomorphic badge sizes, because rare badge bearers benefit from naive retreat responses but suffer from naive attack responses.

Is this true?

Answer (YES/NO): YES